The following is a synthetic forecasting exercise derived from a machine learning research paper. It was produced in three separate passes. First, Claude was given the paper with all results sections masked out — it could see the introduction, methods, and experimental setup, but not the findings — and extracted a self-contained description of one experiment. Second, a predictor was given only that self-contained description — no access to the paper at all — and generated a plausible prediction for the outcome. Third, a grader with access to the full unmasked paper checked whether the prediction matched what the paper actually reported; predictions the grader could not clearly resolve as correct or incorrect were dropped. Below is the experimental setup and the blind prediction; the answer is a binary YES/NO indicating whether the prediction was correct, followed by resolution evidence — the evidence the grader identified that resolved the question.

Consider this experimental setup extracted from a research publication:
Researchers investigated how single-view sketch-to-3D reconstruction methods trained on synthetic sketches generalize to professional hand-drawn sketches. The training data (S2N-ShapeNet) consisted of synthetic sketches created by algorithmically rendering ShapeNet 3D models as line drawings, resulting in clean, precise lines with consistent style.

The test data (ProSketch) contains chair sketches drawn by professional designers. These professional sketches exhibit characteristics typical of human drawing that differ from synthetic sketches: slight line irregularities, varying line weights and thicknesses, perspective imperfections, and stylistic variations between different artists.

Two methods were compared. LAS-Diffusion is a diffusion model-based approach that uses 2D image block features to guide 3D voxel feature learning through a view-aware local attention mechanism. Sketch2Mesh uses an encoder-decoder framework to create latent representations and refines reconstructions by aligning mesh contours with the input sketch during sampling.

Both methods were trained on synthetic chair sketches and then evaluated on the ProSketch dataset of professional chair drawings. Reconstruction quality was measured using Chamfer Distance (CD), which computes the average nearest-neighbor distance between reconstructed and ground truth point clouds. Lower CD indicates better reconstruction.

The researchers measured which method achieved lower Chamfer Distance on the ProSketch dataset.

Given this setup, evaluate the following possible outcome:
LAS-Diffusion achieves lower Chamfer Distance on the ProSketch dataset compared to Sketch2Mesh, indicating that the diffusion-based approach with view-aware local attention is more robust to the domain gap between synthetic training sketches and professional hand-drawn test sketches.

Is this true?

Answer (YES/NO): YES